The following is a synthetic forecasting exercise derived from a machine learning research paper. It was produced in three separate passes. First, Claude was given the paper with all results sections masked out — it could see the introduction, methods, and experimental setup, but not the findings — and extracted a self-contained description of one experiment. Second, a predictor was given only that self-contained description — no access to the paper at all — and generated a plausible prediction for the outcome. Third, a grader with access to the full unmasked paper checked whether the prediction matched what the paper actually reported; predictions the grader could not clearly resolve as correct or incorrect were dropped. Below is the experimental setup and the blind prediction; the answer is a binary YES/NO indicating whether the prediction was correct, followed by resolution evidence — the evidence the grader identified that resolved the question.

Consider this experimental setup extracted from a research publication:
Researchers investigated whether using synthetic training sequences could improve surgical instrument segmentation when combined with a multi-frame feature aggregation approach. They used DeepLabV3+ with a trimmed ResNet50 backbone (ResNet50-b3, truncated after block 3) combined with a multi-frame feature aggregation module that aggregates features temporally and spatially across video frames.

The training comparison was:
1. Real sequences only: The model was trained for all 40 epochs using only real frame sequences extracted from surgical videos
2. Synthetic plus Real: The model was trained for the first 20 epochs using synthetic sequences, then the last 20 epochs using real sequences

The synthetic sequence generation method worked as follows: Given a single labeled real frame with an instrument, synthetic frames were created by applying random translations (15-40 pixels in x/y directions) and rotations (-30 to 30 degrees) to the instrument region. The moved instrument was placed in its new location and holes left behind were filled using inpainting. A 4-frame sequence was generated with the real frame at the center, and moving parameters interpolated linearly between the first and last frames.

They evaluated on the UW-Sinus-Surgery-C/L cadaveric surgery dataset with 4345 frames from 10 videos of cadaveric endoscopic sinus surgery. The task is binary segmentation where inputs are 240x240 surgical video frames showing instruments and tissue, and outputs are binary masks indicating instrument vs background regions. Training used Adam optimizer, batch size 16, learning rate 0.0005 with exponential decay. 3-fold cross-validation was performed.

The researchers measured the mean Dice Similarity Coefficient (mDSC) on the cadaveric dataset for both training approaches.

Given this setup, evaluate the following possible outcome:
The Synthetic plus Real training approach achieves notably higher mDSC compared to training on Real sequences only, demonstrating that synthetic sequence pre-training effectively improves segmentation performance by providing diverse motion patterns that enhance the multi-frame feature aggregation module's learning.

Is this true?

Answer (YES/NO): NO